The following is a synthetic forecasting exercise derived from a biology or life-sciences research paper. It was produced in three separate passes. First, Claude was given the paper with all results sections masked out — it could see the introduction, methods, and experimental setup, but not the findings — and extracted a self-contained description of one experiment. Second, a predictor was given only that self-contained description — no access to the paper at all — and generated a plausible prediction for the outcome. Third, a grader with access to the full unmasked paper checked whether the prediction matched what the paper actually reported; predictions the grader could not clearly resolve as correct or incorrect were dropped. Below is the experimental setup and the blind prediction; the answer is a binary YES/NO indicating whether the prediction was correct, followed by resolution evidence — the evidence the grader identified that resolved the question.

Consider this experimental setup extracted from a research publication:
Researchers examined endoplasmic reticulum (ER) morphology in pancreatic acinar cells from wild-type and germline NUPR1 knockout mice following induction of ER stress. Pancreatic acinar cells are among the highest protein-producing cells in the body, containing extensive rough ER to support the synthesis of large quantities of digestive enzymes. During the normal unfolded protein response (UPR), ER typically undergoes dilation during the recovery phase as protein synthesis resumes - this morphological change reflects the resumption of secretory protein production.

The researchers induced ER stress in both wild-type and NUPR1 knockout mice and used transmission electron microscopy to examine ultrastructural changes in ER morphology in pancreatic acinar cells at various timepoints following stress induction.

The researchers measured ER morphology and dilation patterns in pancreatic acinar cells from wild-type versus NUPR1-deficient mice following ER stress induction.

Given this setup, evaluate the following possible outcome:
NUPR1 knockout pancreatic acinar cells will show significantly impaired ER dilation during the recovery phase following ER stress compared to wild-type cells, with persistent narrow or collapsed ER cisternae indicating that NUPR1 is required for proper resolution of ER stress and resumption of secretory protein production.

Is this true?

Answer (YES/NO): YES